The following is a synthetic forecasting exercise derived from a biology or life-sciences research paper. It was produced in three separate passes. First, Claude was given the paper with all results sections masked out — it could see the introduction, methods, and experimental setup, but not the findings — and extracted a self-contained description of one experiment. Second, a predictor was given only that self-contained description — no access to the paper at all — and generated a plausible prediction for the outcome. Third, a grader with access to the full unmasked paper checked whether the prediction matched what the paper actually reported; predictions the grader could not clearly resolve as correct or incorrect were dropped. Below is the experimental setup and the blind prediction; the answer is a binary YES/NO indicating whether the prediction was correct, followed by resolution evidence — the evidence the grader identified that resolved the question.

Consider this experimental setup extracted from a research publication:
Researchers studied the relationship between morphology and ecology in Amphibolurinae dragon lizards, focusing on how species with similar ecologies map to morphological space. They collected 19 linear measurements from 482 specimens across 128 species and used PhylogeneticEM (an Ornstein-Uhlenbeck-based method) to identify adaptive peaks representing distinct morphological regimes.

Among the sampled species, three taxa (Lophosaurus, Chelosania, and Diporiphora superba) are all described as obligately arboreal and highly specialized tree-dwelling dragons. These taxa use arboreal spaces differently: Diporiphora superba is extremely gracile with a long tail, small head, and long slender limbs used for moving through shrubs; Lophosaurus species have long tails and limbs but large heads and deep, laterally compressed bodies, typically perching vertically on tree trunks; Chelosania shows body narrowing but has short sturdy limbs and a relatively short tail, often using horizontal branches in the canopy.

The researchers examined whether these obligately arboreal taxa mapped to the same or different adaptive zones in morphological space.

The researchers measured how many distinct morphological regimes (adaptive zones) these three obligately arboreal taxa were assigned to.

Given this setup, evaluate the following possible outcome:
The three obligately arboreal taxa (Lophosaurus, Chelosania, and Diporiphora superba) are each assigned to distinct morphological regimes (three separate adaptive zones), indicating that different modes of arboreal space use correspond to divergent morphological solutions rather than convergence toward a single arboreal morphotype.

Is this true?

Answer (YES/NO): NO